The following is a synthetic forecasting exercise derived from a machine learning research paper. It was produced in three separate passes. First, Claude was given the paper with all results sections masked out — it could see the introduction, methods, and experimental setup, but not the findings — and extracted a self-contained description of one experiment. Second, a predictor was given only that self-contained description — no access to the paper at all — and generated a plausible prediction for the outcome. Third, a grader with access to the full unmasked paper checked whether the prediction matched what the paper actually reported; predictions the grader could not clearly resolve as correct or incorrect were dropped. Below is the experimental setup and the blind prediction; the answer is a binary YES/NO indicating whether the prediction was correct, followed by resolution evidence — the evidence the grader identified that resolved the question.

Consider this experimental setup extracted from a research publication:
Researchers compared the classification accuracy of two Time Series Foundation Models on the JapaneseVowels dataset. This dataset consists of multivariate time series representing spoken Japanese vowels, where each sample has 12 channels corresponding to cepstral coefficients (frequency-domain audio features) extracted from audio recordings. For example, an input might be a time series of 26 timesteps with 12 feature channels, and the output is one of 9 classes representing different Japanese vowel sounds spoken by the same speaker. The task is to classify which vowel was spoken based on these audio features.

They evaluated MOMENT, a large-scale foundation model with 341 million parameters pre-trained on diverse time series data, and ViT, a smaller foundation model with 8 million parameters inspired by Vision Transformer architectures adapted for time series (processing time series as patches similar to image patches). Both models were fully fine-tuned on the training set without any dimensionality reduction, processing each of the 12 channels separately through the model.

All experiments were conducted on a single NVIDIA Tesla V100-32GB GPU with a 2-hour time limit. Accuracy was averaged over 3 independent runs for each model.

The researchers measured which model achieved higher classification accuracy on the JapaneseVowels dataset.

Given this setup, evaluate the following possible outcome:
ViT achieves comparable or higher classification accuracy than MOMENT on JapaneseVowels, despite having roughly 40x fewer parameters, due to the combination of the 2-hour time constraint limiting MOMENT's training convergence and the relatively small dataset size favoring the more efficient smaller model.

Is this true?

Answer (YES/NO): YES